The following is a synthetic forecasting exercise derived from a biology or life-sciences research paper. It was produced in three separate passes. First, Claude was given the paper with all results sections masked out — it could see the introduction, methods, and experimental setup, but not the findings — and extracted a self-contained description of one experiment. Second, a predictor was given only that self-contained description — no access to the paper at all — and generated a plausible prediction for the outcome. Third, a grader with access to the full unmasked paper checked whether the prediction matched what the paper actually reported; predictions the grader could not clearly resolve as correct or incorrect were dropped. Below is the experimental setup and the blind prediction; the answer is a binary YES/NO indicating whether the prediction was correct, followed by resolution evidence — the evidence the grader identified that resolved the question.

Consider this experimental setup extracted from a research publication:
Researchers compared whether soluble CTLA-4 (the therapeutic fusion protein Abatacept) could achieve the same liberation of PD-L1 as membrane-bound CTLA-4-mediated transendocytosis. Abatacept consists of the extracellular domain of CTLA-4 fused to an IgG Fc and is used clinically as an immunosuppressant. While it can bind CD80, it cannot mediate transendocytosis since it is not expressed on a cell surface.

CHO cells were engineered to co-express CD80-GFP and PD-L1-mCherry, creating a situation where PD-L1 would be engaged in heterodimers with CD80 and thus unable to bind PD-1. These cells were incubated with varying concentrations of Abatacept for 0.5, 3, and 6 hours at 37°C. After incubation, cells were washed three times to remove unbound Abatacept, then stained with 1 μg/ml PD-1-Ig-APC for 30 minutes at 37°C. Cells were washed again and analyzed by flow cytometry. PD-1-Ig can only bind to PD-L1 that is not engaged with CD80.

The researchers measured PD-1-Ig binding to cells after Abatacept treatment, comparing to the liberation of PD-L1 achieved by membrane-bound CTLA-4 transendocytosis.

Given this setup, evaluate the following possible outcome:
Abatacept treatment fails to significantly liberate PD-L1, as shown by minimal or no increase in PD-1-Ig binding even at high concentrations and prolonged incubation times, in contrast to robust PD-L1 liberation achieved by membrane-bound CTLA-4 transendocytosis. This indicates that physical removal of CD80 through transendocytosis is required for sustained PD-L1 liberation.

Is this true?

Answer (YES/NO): YES